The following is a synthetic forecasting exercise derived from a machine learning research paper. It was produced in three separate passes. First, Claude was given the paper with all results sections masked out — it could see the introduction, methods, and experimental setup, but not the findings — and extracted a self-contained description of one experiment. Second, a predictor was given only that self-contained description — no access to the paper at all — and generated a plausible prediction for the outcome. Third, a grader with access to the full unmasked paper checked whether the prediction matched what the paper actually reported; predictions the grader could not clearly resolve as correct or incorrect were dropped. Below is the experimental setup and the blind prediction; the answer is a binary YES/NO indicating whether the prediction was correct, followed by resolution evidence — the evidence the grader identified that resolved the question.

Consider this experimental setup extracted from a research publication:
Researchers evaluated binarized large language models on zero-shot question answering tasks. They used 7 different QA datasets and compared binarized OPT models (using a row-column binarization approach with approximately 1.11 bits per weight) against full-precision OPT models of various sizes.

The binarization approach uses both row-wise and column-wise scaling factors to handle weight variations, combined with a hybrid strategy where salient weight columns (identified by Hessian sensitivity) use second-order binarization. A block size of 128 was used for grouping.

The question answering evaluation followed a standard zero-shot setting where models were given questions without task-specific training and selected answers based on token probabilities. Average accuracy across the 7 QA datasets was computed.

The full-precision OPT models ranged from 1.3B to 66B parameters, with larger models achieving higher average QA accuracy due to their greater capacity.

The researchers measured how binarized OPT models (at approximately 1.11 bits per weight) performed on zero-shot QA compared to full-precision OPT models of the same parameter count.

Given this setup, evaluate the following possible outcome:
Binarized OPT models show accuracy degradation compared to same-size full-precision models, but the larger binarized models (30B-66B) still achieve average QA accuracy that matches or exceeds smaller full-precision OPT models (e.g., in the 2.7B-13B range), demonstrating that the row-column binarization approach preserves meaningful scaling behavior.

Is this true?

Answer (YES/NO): NO